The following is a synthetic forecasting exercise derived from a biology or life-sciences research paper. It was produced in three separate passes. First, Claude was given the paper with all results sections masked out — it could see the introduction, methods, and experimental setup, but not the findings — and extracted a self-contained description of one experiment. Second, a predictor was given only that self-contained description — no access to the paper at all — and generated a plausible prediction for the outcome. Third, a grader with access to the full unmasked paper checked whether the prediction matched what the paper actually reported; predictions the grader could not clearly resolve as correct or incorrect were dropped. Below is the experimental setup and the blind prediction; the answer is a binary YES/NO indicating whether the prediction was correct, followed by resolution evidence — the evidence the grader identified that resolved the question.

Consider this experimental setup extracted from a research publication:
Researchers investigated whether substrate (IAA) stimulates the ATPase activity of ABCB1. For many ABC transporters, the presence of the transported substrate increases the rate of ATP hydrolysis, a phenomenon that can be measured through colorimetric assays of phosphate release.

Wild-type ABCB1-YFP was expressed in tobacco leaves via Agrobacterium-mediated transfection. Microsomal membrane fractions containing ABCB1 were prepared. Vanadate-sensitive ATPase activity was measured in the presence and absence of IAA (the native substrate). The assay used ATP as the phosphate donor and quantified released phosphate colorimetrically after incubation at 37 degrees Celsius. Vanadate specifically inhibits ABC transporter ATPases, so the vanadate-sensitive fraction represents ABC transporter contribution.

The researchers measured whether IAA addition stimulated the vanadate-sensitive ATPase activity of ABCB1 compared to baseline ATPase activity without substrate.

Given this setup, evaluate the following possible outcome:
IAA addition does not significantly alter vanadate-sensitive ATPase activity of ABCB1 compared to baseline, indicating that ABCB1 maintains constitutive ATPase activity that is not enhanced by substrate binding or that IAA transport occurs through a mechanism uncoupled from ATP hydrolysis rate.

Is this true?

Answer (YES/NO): YES